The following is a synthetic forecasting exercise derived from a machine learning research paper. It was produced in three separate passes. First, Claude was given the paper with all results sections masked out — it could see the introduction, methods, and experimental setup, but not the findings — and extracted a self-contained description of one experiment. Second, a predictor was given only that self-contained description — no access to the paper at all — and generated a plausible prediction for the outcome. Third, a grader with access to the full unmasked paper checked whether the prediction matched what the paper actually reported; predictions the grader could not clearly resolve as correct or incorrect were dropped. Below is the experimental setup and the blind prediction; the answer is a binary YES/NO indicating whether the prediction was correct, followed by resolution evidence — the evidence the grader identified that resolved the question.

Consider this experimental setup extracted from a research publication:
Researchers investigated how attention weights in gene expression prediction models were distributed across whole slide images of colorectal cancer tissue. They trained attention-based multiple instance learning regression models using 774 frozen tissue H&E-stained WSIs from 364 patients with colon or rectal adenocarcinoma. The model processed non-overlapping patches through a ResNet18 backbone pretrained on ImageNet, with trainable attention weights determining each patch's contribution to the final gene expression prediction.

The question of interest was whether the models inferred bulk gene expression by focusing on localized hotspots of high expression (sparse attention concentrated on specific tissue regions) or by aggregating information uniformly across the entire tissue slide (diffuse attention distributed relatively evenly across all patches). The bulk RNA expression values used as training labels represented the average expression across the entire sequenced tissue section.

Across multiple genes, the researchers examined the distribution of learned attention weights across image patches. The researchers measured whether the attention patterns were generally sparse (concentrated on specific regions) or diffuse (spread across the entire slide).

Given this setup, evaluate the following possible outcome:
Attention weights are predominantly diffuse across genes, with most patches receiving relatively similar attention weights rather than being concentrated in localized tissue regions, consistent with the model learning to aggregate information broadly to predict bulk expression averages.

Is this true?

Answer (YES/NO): NO